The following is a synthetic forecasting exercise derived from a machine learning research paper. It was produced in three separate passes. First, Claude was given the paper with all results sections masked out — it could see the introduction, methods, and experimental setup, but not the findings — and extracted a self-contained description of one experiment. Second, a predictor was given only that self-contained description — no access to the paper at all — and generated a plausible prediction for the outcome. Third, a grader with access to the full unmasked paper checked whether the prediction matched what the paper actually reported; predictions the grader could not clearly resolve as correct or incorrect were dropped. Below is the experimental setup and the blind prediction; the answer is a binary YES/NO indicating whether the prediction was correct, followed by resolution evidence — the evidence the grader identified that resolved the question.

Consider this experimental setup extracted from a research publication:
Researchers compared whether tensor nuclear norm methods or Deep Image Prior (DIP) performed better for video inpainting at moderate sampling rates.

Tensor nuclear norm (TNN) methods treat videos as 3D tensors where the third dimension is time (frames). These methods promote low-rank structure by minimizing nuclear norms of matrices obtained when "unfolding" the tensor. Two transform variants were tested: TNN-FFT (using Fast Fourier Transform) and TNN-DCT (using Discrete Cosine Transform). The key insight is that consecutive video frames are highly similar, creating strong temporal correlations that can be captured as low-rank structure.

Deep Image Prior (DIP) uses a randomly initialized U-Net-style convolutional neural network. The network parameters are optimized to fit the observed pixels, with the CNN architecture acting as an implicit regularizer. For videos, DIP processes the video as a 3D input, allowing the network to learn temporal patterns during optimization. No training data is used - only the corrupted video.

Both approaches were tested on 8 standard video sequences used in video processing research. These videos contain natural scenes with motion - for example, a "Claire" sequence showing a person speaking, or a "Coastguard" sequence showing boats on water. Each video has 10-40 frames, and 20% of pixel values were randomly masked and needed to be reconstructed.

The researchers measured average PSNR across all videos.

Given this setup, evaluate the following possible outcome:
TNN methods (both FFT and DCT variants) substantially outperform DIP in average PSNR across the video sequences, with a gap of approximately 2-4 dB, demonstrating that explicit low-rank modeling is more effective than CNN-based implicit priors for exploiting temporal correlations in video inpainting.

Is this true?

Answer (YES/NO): NO